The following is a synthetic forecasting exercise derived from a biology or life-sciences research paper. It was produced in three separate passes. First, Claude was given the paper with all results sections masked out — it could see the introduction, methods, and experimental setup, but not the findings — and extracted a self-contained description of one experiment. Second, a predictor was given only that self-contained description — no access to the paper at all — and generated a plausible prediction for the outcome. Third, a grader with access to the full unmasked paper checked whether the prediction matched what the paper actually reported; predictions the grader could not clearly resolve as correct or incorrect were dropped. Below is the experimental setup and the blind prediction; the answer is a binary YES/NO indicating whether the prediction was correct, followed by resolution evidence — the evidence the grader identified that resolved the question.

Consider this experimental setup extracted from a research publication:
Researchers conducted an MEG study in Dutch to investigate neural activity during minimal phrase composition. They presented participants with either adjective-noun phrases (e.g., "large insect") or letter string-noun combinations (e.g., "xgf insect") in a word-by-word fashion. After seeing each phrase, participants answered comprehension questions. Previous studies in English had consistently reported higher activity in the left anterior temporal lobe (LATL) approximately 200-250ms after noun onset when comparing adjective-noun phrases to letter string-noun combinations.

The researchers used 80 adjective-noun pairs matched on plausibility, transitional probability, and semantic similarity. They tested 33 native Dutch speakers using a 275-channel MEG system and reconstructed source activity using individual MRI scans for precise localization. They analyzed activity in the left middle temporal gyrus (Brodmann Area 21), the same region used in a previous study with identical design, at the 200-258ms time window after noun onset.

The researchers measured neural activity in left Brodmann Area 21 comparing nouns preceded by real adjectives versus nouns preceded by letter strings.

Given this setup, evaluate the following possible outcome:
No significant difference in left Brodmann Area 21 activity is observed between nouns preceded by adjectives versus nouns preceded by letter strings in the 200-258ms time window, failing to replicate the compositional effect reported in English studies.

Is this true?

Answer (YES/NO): YES